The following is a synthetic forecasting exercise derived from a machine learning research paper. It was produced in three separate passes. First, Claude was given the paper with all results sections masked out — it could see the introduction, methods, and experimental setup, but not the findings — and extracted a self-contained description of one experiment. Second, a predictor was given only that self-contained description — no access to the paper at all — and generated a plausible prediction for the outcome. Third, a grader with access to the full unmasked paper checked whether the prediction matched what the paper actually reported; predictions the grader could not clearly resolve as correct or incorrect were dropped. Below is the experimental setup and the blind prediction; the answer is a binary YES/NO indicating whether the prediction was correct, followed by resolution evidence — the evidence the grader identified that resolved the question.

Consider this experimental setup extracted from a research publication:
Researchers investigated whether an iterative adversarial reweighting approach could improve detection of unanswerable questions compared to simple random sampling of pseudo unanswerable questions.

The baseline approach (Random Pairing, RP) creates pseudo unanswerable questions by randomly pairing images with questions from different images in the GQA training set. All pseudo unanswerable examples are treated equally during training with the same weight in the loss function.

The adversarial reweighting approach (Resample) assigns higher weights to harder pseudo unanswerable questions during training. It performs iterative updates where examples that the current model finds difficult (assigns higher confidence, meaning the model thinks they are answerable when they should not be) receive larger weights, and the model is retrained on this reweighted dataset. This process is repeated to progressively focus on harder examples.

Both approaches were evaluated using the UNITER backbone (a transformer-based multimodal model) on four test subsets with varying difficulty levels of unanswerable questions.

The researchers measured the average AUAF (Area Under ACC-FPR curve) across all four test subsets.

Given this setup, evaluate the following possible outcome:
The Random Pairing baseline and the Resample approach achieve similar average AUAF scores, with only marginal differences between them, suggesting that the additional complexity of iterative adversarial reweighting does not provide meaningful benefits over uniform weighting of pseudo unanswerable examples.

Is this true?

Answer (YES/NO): YES